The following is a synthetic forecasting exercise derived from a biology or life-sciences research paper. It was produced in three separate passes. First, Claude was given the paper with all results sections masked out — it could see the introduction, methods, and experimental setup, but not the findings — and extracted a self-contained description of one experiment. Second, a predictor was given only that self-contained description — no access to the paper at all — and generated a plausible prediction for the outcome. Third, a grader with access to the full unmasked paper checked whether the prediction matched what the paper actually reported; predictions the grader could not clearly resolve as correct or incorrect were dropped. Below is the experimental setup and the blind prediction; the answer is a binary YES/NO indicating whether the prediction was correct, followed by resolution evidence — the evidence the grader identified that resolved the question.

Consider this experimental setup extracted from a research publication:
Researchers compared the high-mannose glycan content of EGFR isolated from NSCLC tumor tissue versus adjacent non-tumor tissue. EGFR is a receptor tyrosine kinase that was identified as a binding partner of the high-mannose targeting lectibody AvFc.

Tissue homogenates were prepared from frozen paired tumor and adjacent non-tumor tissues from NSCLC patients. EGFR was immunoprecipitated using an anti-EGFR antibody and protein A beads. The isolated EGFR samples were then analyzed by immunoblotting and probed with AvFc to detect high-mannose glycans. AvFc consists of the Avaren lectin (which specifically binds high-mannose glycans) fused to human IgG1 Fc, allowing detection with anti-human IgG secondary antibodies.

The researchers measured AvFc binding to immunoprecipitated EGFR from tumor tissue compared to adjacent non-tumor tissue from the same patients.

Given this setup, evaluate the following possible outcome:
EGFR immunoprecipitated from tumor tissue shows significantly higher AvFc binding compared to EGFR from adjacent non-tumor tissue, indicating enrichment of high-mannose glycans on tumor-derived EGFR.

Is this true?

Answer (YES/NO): YES